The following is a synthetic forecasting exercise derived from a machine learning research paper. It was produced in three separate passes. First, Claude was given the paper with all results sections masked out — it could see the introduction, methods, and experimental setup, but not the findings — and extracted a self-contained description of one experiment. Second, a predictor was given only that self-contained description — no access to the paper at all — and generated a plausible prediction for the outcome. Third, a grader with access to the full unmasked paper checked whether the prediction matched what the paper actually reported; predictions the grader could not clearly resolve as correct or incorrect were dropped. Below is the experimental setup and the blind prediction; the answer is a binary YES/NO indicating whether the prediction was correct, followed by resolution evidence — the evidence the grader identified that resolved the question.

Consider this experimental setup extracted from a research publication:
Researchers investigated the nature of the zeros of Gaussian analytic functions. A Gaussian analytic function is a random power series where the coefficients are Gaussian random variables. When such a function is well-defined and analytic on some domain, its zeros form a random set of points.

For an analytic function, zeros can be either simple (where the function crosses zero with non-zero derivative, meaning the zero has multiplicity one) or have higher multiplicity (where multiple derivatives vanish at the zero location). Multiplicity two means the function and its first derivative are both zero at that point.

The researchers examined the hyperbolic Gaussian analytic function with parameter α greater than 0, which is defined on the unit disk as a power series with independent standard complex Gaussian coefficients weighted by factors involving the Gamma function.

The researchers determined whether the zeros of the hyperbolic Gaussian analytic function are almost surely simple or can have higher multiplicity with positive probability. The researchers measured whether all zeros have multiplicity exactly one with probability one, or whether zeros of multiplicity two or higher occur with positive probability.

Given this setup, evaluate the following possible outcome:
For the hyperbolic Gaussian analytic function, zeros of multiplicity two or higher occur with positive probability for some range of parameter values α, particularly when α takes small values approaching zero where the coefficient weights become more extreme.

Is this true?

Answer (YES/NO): NO